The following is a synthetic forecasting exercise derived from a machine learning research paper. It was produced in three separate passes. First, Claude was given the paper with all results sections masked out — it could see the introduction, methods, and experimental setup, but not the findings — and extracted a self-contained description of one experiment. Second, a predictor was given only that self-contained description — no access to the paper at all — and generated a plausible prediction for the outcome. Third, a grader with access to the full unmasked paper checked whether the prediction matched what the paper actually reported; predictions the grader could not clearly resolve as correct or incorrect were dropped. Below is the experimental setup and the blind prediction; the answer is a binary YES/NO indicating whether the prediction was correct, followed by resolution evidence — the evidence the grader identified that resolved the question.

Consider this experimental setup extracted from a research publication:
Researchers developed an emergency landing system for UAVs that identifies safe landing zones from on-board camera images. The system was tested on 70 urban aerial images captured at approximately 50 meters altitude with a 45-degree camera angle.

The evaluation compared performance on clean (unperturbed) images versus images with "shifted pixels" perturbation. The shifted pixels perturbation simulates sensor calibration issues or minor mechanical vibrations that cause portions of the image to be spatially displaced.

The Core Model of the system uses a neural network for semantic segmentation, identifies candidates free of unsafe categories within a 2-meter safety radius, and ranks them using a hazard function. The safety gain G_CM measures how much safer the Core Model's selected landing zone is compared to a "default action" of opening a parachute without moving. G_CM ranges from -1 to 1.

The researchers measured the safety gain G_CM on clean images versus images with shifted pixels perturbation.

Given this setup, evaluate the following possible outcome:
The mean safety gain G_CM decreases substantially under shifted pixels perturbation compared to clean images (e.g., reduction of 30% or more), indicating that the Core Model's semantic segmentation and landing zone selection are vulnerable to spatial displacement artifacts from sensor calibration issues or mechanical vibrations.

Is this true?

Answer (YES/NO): NO